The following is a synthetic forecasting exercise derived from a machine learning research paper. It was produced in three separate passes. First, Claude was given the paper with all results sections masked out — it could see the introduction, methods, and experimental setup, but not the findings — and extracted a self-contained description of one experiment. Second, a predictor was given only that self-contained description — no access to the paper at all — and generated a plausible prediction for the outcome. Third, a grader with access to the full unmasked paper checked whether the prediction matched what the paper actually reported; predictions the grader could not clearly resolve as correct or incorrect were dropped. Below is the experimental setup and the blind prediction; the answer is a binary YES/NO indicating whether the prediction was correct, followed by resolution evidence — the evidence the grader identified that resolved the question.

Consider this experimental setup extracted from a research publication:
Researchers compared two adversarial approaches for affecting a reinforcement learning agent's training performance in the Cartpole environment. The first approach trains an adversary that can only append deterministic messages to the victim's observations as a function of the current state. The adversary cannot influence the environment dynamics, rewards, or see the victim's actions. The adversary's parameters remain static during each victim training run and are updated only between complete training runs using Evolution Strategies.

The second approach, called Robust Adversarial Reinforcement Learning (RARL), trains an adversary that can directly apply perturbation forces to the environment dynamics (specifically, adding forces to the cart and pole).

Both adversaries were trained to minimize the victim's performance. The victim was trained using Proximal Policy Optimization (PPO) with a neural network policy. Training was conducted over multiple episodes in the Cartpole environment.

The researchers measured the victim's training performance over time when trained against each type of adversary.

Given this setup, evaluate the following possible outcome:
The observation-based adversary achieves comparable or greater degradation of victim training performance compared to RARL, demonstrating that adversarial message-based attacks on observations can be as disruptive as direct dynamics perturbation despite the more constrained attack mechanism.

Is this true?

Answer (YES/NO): NO